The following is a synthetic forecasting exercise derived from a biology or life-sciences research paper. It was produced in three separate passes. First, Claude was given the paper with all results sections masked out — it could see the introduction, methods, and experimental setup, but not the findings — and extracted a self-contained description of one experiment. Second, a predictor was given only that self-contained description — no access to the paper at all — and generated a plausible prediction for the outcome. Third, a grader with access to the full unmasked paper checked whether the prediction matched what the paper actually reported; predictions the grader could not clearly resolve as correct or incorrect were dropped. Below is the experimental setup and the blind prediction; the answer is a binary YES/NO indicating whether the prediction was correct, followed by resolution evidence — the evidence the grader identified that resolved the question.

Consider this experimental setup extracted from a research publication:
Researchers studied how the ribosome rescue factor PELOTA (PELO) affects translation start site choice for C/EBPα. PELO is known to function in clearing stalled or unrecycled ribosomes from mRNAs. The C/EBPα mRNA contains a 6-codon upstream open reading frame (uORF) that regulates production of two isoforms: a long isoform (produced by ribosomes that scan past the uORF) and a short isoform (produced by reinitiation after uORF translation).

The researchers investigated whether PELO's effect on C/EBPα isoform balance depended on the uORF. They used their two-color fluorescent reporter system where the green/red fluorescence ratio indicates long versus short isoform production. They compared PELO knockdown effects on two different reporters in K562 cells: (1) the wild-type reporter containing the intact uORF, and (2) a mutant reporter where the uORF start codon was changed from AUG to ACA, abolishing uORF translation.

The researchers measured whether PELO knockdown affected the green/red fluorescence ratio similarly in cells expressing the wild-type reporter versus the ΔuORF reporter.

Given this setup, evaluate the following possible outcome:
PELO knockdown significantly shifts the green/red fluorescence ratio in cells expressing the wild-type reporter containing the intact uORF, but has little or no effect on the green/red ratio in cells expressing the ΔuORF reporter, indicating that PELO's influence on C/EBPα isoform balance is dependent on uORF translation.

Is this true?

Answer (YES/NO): YES